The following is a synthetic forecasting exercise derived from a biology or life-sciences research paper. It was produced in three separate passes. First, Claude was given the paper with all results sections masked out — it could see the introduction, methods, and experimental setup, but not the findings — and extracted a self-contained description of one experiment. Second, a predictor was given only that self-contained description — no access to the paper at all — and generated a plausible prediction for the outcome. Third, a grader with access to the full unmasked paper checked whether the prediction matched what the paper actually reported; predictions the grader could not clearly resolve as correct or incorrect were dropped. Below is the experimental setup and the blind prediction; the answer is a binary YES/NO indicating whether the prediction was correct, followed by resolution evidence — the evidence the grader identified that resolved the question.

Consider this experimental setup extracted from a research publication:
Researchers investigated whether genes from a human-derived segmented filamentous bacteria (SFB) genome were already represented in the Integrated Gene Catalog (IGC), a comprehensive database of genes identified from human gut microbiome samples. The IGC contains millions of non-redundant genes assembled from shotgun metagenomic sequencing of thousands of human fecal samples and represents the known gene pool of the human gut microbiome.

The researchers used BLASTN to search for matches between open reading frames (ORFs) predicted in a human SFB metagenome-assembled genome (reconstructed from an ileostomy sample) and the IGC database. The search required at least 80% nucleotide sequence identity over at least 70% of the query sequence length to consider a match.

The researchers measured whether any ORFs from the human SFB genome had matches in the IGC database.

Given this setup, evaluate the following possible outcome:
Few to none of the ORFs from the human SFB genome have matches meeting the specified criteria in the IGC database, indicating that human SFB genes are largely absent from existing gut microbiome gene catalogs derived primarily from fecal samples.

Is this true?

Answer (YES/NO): YES